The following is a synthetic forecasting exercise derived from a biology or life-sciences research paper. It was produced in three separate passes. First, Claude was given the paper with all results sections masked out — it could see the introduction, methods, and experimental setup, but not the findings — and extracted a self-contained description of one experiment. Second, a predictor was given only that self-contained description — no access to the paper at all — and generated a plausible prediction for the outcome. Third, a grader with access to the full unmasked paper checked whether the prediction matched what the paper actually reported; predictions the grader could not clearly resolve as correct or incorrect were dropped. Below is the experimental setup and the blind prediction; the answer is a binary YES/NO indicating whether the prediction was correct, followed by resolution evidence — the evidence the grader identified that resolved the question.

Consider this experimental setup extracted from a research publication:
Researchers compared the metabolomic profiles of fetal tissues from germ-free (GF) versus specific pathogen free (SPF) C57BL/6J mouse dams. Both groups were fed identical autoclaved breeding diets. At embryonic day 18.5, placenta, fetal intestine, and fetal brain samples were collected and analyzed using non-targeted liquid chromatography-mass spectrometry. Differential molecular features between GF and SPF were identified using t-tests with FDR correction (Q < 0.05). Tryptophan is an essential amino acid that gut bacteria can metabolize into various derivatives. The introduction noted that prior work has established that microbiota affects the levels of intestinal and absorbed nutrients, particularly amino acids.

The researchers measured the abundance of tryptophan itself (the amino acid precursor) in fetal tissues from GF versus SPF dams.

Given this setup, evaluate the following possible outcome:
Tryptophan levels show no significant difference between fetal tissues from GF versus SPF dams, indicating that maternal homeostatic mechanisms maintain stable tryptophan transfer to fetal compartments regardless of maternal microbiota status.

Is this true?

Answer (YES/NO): NO